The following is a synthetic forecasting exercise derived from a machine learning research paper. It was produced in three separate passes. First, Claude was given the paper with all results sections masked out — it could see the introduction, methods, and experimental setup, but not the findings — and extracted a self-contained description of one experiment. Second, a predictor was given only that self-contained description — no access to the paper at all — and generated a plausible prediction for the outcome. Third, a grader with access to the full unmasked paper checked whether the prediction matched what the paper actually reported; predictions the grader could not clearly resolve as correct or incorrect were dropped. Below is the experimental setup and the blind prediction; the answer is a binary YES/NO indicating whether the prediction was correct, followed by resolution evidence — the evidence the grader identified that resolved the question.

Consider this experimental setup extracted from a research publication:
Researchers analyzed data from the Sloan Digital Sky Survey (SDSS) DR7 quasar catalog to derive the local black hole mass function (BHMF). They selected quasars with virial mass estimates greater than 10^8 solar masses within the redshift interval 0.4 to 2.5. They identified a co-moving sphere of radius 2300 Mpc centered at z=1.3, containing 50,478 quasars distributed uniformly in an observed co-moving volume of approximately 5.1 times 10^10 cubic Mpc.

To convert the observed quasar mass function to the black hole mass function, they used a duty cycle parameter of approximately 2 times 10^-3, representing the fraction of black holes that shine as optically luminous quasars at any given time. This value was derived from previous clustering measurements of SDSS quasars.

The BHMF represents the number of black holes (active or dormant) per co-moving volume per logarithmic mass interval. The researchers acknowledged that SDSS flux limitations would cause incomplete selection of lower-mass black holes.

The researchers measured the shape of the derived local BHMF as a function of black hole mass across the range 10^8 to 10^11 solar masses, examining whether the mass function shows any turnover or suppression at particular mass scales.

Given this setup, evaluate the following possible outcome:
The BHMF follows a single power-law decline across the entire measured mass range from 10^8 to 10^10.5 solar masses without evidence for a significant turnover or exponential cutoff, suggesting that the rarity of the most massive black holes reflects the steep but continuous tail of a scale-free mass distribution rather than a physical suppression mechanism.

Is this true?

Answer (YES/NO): NO